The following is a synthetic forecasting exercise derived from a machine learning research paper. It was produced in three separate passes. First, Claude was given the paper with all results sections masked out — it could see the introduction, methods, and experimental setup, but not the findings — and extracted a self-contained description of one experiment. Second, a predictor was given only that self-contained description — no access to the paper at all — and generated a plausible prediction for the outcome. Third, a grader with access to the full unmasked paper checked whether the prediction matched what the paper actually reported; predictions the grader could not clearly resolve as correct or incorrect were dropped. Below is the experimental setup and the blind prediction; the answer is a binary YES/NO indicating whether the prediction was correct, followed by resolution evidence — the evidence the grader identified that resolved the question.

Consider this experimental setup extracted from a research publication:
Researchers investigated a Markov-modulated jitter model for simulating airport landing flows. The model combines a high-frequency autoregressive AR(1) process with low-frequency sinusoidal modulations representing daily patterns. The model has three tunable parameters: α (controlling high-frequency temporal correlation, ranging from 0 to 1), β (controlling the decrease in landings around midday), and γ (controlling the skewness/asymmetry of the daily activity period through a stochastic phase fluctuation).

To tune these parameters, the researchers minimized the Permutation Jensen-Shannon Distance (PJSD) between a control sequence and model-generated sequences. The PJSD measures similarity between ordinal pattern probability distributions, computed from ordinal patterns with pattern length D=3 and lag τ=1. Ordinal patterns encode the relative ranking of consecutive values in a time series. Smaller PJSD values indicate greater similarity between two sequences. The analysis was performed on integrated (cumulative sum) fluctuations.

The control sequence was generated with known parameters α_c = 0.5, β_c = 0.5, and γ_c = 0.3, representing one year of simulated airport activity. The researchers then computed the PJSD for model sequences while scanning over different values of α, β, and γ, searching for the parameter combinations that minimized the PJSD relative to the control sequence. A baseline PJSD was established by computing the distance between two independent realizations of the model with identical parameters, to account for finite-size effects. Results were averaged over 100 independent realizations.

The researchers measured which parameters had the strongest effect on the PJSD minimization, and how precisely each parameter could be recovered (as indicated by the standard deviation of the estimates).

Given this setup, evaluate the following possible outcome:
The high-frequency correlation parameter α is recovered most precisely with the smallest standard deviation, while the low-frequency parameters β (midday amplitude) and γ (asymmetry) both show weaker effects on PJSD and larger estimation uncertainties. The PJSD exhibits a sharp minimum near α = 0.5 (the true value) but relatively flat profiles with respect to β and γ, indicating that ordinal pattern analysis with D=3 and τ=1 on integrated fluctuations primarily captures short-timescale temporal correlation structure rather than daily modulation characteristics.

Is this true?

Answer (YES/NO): NO